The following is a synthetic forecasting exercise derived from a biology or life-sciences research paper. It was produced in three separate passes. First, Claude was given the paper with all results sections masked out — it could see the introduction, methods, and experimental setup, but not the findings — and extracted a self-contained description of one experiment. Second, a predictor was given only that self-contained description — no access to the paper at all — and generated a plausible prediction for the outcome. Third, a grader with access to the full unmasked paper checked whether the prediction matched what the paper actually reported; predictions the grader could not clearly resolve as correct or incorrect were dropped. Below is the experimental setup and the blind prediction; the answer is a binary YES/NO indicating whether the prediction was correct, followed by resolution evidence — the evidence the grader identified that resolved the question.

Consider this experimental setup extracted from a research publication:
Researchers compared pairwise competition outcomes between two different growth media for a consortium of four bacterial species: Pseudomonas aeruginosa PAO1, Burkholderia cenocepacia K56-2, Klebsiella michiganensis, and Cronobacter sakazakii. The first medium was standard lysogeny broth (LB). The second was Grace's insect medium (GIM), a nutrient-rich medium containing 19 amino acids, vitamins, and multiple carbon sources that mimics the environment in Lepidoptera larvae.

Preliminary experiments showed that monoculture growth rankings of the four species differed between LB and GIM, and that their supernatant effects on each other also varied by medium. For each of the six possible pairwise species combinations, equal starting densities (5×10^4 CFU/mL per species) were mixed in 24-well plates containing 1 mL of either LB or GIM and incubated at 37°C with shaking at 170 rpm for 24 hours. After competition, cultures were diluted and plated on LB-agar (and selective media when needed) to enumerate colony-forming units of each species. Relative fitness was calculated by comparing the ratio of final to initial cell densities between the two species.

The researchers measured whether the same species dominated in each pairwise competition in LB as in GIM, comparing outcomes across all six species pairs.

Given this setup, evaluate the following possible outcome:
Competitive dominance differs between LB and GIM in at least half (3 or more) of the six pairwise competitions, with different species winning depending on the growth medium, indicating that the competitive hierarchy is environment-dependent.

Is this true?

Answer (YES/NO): NO